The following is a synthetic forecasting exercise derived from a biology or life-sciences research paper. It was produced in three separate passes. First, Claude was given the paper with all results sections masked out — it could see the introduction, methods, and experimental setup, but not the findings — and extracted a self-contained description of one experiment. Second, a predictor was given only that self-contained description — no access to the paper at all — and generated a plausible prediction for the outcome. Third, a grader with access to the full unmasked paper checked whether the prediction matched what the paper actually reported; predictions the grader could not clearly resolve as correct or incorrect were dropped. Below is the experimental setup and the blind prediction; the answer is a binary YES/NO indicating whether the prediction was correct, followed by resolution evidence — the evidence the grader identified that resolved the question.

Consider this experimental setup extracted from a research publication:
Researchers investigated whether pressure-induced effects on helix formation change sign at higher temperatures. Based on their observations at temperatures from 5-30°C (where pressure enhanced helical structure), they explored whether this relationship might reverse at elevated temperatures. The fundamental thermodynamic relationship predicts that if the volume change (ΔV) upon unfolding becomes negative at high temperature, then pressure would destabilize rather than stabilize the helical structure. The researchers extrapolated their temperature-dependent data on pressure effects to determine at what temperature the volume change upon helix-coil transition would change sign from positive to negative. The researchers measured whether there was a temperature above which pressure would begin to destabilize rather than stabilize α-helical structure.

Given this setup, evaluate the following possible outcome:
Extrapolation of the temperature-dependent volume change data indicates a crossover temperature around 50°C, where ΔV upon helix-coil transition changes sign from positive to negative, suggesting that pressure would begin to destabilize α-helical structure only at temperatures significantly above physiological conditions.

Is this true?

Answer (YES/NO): NO